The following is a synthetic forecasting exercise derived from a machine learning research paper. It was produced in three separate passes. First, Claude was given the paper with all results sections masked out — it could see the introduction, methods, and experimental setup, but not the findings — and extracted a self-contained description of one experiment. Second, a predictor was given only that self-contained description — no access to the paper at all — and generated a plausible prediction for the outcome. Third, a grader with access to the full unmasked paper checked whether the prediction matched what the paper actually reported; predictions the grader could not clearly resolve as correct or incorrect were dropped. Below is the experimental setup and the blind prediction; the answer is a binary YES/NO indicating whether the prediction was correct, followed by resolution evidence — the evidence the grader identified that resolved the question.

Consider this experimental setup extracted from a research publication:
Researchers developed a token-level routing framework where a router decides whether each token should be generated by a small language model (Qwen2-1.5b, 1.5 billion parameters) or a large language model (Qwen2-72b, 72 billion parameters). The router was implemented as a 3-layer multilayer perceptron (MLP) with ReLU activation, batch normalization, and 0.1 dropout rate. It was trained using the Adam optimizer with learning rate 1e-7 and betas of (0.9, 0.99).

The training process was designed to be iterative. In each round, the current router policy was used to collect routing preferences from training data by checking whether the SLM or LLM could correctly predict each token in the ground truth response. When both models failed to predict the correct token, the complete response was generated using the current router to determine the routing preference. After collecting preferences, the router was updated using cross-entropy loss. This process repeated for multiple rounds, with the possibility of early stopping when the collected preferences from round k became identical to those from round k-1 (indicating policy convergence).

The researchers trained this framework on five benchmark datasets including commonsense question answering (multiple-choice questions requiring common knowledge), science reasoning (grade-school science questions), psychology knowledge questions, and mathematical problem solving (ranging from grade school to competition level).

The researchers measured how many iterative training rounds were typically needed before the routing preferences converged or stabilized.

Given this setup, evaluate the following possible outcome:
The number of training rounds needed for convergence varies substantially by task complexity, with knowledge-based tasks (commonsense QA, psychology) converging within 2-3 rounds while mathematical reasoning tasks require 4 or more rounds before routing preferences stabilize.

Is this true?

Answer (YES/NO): NO